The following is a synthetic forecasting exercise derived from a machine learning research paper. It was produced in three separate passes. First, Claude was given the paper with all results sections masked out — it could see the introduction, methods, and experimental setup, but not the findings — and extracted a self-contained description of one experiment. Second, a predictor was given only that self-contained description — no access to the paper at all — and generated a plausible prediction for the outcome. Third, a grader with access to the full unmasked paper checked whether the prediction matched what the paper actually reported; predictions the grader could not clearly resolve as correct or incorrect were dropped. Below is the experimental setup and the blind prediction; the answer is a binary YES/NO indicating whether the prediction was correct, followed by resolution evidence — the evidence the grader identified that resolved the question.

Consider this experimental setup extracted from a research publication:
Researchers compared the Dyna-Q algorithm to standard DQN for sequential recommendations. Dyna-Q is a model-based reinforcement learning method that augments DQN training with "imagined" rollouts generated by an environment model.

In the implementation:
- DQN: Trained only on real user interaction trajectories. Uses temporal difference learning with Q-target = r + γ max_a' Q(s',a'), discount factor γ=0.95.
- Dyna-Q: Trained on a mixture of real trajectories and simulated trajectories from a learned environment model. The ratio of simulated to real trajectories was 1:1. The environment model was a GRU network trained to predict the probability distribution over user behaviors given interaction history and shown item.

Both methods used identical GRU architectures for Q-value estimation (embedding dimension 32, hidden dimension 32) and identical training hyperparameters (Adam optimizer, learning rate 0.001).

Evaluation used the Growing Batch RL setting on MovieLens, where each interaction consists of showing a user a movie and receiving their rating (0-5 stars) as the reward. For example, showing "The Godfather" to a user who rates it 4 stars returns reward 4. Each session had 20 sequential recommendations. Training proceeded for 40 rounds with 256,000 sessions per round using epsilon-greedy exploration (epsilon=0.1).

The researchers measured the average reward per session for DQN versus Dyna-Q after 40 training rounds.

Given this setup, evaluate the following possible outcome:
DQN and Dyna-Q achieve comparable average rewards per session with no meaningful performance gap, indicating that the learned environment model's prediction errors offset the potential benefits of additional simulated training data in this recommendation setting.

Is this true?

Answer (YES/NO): YES